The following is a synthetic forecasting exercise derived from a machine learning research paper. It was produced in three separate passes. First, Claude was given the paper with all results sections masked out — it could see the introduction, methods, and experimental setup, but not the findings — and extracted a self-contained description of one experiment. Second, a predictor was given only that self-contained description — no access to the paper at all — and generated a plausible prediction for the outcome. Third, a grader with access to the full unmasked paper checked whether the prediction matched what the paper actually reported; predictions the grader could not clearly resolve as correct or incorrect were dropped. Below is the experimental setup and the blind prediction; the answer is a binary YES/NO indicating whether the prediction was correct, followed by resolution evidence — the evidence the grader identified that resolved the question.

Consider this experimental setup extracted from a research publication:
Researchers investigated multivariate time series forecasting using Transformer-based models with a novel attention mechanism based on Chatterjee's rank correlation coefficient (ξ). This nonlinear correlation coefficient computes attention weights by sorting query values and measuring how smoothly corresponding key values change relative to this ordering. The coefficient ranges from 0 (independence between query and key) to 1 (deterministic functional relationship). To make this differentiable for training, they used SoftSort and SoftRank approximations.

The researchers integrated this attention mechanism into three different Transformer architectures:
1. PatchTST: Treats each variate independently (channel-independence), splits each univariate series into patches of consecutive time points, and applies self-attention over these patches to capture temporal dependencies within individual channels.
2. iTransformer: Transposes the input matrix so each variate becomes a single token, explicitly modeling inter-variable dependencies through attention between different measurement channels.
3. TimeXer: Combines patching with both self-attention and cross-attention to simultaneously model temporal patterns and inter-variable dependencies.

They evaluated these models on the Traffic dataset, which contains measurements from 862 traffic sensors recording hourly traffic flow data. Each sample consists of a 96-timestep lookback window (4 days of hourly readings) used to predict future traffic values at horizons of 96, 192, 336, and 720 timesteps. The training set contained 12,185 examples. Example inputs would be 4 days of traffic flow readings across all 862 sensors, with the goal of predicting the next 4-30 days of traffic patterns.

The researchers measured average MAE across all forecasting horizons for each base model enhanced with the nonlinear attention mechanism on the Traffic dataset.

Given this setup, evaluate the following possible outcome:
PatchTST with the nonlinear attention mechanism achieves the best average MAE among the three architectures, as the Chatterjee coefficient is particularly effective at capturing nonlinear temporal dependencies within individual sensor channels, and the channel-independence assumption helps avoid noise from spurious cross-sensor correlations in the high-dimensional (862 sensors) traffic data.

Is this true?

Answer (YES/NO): NO